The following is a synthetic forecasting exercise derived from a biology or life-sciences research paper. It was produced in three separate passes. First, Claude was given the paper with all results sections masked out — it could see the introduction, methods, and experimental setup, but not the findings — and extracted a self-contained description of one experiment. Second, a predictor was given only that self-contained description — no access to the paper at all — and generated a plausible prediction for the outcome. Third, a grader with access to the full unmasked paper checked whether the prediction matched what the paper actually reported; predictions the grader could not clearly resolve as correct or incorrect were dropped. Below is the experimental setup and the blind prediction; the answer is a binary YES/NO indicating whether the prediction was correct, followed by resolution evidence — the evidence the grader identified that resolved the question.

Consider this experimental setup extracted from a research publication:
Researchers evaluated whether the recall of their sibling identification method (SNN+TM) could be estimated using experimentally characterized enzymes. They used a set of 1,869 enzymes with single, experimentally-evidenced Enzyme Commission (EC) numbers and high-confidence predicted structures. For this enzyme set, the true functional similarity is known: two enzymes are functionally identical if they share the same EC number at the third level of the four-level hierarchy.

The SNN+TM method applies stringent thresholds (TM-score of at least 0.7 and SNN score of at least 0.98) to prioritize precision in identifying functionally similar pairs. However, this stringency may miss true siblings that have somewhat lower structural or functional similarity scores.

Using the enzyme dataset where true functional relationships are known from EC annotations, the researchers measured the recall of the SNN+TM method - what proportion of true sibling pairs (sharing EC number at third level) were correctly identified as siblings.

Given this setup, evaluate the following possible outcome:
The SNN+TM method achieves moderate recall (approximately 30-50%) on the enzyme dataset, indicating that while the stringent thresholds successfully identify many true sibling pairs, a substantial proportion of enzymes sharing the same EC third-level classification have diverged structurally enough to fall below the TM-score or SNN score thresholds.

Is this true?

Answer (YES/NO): NO